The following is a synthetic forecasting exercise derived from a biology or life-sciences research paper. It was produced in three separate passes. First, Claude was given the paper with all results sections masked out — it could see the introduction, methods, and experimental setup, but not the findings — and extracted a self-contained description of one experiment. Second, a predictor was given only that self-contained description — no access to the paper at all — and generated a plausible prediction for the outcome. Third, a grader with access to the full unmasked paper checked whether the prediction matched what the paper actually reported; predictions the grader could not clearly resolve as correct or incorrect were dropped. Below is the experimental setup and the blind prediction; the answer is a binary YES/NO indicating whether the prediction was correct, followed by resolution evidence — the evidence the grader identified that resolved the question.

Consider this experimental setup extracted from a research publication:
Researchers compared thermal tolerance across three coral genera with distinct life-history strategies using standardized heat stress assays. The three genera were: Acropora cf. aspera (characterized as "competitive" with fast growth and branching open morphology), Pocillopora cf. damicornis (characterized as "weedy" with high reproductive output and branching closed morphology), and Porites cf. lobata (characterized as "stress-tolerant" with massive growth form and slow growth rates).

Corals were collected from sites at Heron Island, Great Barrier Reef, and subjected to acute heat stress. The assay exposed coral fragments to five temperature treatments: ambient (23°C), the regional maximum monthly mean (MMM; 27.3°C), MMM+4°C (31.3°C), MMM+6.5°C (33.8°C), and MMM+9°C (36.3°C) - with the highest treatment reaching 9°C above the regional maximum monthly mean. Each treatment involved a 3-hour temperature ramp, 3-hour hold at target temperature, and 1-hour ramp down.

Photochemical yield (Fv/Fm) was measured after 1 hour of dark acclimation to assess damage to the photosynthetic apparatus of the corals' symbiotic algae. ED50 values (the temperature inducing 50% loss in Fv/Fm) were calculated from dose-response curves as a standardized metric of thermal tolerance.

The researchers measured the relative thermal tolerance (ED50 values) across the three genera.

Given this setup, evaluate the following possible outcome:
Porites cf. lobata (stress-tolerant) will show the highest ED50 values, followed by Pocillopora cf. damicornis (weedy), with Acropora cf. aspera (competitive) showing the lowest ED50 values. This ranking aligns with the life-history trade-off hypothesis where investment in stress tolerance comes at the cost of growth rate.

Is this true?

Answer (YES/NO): YES